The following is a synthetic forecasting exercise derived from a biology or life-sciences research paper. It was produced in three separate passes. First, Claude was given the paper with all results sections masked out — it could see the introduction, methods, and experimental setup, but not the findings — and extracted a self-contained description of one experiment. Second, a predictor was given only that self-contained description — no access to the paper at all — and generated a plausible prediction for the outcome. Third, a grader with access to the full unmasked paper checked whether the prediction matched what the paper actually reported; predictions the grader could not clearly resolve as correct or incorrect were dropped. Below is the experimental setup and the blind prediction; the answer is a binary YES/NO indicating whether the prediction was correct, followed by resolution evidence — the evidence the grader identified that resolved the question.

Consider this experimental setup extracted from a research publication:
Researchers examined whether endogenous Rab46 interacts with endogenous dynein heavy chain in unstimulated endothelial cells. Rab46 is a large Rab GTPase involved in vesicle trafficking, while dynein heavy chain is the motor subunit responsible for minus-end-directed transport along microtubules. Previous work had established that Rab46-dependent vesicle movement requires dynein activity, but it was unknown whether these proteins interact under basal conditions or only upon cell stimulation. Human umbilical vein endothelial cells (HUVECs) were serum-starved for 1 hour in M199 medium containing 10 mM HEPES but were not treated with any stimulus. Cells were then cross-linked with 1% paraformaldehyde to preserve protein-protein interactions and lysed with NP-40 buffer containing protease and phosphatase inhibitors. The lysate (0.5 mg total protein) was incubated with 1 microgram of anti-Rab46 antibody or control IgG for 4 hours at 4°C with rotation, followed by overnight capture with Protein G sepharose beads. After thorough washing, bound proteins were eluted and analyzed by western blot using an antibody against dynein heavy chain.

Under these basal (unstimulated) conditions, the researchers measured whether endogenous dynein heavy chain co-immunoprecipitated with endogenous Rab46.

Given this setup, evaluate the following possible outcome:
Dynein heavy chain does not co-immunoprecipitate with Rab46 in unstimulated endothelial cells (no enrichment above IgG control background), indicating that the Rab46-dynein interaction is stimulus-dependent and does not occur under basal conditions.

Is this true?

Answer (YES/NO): NO